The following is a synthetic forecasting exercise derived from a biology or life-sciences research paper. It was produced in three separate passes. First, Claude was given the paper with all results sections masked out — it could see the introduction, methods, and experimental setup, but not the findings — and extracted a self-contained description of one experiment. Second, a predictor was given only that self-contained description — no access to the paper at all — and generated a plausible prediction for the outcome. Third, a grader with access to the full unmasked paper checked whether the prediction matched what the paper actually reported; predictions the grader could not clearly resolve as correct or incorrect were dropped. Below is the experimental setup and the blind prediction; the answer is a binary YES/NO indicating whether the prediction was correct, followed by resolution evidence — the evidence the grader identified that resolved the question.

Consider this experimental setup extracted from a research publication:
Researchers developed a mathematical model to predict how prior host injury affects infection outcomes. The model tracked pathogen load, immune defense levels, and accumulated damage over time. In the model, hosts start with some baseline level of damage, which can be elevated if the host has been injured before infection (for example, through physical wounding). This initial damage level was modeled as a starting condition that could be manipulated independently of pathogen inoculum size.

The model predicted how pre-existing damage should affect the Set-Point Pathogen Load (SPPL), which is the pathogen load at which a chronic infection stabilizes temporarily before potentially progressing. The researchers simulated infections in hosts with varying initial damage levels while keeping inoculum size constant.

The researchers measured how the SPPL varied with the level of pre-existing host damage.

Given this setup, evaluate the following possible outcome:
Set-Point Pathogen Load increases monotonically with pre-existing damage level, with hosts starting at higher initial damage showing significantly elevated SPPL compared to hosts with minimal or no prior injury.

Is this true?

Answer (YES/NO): YES